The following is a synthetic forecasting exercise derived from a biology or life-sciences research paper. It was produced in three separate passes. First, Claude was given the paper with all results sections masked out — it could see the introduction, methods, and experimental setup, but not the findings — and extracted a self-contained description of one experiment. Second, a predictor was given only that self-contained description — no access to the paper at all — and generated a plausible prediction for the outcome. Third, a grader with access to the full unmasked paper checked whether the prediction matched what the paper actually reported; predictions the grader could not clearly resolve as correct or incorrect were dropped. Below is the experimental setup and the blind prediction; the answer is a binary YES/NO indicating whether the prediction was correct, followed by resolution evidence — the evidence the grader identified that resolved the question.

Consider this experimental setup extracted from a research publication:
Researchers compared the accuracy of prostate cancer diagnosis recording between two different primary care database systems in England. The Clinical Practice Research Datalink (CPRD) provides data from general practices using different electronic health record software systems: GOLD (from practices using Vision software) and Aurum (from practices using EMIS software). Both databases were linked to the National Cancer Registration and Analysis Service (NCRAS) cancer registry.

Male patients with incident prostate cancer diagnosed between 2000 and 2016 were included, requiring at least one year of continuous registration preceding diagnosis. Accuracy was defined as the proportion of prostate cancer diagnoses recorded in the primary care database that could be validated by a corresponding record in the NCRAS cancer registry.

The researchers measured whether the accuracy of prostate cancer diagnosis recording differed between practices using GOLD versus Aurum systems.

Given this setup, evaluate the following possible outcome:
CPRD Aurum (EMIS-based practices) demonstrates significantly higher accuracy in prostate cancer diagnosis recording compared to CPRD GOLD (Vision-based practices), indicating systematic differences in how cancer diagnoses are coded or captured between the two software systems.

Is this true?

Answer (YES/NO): YES